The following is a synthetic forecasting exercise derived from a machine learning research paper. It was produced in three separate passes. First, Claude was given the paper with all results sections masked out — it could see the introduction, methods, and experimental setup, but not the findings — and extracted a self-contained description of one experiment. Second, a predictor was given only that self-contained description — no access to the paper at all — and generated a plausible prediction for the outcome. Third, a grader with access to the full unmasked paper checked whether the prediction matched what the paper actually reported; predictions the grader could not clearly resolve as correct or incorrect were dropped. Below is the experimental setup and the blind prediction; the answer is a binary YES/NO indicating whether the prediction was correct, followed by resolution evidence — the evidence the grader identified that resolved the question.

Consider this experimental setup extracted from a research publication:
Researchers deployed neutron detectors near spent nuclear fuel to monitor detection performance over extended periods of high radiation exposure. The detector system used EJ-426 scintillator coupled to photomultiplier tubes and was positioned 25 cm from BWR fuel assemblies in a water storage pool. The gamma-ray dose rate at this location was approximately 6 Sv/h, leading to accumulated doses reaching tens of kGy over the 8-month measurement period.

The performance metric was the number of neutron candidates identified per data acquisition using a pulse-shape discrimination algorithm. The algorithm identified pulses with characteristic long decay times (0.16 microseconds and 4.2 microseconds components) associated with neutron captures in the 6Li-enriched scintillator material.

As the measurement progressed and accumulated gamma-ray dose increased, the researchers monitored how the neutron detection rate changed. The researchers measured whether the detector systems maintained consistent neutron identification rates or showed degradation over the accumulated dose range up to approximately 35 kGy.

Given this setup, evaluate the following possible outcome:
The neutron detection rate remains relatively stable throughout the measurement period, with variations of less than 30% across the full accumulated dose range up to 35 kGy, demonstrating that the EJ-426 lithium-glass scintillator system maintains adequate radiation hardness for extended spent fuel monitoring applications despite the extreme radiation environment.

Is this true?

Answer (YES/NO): NO